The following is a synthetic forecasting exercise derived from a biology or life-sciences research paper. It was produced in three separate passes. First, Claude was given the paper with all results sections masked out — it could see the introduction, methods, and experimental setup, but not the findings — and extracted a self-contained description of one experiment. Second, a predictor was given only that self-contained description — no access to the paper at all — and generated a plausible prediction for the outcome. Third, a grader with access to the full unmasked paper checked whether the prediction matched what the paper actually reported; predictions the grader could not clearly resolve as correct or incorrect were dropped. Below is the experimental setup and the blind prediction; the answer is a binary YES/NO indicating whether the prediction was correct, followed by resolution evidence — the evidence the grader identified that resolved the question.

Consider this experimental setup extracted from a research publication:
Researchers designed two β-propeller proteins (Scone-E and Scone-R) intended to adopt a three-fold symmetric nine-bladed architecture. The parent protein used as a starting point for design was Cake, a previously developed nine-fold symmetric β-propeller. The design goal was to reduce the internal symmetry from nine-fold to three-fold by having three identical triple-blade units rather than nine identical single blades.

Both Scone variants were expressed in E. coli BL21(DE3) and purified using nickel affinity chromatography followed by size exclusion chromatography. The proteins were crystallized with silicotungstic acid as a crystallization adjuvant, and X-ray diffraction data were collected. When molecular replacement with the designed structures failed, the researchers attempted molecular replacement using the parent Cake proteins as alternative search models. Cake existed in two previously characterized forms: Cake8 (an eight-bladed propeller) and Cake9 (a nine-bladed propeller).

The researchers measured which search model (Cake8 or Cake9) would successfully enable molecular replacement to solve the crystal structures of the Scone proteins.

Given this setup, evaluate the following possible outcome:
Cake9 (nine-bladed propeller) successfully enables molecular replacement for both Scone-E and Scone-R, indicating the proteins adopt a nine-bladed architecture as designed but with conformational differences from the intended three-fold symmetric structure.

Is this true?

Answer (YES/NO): NO